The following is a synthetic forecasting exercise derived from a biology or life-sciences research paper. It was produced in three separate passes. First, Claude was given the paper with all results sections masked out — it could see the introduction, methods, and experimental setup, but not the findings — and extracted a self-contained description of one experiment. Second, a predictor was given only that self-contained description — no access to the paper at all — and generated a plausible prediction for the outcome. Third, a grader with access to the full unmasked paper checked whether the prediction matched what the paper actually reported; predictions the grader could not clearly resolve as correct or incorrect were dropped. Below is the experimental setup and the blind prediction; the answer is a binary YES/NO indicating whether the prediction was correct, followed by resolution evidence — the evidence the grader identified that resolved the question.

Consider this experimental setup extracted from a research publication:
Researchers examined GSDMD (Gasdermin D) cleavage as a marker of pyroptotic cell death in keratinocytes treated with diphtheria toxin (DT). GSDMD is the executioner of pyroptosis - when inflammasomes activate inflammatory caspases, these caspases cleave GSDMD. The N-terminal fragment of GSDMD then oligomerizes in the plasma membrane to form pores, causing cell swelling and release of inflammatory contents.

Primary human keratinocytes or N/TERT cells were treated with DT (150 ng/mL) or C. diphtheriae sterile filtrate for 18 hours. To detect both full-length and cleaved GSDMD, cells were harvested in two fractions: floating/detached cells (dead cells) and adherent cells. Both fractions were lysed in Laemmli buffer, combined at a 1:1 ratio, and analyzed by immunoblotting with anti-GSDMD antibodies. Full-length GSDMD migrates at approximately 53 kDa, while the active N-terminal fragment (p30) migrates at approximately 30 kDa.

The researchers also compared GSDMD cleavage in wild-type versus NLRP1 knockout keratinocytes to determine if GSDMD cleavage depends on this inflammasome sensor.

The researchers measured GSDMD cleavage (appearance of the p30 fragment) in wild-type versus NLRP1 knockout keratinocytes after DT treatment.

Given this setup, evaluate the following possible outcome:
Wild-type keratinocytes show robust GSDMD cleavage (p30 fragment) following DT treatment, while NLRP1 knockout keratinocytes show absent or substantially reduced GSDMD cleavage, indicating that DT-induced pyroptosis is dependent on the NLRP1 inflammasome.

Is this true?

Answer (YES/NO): YES